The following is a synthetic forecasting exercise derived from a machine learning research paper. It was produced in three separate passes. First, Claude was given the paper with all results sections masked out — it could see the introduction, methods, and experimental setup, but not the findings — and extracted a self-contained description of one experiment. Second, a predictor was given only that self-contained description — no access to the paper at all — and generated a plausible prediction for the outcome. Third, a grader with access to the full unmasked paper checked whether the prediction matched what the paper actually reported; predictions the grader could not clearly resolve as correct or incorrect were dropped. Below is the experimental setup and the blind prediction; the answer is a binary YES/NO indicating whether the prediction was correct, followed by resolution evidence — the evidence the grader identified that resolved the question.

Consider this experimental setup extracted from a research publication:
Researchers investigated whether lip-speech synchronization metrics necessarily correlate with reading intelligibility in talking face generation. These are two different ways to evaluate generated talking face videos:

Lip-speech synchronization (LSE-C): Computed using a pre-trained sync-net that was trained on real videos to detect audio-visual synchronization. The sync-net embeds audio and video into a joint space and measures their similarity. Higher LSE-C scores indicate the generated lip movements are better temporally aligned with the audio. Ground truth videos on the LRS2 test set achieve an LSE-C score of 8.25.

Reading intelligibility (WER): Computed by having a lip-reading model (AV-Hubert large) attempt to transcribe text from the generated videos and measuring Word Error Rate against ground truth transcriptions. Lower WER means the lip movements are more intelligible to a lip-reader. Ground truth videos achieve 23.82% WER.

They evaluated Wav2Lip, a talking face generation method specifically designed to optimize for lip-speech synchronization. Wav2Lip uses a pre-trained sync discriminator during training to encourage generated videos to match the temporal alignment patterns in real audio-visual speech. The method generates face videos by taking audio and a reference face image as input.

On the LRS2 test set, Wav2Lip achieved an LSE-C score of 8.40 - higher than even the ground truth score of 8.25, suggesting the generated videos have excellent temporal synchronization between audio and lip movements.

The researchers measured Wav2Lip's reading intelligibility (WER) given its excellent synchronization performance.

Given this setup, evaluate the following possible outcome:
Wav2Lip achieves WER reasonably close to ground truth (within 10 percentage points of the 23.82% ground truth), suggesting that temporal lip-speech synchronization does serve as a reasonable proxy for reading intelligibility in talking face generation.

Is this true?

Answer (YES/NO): NO